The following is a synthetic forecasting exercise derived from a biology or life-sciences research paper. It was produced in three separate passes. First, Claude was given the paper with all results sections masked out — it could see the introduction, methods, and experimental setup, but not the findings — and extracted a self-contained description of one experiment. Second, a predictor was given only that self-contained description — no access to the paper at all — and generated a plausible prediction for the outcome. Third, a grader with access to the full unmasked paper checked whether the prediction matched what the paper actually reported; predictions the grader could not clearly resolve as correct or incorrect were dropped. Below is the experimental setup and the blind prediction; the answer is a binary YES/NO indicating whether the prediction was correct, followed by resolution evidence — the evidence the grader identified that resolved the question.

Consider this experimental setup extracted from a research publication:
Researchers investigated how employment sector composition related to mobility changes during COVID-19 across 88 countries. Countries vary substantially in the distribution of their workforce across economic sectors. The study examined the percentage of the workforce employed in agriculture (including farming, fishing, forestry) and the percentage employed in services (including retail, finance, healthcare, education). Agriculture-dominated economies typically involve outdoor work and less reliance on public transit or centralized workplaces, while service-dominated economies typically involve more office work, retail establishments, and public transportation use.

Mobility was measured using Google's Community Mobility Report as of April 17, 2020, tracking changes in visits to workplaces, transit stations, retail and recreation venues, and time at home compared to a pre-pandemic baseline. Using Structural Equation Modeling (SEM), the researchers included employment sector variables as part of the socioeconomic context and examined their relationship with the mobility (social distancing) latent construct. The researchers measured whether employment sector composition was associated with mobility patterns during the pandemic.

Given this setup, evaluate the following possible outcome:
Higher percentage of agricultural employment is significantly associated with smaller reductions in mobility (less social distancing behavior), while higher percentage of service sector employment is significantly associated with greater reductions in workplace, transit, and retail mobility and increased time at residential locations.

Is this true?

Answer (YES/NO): NO